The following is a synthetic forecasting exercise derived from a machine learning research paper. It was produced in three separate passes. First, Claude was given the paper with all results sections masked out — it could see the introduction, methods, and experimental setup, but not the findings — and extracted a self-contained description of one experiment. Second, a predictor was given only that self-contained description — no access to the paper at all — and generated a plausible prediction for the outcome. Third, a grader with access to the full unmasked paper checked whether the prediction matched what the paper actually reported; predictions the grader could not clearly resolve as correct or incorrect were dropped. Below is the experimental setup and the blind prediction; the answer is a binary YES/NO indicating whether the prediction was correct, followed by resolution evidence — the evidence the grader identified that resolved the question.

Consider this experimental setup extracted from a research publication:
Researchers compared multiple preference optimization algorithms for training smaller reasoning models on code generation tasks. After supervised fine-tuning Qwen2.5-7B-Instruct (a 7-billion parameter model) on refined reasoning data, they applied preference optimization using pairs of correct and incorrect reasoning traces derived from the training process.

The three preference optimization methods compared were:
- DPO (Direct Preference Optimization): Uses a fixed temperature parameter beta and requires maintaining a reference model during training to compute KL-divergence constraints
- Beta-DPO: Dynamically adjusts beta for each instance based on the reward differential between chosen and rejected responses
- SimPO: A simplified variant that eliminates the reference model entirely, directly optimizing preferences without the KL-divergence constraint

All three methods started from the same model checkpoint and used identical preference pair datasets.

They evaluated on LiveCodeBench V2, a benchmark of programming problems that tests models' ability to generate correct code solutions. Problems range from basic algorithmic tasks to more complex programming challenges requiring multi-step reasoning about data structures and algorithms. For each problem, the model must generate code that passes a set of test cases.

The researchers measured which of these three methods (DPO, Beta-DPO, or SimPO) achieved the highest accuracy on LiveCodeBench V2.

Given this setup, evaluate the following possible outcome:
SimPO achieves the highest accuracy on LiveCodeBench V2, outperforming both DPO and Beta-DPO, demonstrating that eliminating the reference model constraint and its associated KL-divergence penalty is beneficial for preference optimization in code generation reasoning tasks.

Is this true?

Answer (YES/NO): YES